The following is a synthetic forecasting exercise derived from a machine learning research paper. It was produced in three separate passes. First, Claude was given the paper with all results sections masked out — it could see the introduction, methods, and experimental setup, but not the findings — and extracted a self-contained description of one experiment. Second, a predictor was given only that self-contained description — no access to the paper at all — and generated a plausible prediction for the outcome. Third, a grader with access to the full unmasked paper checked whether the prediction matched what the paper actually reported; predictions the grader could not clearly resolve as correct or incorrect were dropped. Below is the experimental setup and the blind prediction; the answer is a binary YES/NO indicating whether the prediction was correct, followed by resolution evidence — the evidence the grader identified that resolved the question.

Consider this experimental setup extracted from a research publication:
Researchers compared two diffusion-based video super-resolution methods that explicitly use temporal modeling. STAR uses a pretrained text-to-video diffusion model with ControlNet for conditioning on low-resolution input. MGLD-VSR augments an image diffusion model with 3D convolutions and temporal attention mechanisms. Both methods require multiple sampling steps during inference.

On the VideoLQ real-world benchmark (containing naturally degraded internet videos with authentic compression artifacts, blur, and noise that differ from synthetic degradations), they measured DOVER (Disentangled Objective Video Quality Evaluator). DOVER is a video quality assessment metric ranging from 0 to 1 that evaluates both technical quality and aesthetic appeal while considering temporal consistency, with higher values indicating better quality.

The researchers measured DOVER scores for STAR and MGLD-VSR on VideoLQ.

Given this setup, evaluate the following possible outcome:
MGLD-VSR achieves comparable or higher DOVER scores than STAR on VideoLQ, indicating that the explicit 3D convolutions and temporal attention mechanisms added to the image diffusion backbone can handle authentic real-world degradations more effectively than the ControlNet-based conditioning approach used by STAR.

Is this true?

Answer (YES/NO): YES